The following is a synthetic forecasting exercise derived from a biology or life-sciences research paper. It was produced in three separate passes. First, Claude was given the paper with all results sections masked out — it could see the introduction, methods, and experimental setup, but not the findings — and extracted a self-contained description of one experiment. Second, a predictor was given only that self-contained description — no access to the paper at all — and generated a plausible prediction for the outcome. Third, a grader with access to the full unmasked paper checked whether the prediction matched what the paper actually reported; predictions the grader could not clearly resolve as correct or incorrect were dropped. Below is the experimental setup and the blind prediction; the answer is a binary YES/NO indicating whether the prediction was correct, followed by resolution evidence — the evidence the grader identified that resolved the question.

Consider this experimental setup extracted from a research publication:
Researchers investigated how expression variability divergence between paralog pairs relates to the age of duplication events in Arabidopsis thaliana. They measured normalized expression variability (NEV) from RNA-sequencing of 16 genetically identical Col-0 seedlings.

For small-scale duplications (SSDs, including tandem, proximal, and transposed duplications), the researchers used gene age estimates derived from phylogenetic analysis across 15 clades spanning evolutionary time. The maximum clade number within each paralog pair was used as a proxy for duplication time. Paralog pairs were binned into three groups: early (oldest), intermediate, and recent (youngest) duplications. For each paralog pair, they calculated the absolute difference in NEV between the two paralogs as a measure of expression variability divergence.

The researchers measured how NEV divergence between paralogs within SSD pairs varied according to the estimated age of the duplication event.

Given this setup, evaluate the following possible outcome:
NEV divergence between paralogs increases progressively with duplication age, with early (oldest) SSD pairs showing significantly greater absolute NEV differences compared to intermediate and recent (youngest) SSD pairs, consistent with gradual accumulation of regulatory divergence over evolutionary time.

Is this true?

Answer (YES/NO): NO